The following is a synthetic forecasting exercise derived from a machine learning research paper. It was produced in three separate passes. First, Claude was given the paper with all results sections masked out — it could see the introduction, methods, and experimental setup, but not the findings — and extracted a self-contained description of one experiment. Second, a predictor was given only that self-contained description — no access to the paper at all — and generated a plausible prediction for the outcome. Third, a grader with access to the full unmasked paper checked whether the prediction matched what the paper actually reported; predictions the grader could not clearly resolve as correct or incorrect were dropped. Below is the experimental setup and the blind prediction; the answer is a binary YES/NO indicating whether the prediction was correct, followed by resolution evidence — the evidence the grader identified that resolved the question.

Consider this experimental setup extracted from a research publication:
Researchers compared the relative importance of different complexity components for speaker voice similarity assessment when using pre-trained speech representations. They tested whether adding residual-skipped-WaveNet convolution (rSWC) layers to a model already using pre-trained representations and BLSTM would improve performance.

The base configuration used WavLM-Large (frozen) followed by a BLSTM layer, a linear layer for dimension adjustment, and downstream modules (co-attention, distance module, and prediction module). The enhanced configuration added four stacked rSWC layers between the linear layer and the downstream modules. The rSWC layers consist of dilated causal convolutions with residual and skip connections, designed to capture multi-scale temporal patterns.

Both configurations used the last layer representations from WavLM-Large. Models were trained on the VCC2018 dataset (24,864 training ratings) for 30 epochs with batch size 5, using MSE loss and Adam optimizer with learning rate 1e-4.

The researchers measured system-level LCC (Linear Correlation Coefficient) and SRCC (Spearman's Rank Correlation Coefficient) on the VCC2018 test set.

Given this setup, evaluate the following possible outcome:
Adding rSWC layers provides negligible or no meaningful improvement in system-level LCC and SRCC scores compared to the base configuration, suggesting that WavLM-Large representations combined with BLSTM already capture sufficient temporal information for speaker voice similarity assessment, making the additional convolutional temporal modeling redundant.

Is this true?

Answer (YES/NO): NO